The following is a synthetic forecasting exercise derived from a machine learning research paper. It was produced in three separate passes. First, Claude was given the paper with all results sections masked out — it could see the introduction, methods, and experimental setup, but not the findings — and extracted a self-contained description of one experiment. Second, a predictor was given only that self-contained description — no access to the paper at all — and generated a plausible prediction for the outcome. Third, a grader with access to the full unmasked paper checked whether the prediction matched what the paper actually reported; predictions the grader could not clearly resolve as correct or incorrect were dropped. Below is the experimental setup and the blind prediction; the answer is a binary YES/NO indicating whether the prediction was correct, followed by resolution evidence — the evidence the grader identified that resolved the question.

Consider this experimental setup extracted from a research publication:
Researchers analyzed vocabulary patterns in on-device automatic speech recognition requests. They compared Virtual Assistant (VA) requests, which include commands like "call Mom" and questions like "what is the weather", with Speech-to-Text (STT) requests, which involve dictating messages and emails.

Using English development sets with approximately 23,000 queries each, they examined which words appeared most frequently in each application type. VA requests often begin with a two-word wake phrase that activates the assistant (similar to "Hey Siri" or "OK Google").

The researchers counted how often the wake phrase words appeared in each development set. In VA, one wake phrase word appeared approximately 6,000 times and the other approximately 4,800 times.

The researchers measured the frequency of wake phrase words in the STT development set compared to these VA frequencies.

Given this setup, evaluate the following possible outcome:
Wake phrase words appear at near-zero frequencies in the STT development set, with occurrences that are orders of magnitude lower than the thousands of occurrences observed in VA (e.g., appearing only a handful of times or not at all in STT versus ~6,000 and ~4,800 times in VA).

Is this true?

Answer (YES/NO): NO